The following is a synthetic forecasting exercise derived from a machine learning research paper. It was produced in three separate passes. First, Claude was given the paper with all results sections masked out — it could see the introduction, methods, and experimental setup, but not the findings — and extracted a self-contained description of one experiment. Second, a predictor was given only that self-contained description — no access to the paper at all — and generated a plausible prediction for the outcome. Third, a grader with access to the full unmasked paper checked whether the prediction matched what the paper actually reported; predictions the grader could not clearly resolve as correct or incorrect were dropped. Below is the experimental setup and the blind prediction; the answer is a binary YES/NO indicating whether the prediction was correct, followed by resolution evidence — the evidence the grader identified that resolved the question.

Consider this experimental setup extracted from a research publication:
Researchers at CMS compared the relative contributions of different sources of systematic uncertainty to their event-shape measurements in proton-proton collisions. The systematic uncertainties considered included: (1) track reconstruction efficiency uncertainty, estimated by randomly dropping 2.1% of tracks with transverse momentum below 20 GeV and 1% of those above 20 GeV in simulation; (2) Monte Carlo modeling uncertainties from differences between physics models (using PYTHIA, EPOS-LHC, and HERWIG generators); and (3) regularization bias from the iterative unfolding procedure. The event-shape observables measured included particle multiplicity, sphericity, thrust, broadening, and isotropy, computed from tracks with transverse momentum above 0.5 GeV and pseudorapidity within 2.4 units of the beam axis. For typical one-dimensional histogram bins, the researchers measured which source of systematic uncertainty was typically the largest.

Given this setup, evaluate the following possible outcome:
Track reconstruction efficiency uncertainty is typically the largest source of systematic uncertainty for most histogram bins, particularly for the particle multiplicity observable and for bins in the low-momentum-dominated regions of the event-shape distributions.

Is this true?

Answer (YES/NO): NO